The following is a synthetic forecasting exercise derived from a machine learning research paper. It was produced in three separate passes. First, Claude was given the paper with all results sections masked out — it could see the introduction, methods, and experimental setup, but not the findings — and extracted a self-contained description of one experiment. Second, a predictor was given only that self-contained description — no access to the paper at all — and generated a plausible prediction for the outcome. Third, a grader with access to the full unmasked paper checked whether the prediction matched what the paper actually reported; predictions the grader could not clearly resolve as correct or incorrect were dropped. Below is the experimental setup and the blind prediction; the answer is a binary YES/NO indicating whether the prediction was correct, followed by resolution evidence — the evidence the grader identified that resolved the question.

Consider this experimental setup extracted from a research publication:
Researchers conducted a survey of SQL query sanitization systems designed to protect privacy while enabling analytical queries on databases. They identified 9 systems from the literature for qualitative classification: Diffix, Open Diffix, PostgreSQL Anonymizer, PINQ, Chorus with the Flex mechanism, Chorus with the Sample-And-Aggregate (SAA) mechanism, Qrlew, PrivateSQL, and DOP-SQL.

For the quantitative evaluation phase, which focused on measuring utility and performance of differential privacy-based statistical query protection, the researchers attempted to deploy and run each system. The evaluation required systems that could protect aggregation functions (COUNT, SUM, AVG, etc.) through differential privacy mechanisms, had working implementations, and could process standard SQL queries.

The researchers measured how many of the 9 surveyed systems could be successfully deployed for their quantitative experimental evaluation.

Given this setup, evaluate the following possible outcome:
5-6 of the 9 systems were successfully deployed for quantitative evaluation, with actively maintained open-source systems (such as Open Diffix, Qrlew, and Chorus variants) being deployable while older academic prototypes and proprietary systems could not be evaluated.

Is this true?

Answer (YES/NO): NO